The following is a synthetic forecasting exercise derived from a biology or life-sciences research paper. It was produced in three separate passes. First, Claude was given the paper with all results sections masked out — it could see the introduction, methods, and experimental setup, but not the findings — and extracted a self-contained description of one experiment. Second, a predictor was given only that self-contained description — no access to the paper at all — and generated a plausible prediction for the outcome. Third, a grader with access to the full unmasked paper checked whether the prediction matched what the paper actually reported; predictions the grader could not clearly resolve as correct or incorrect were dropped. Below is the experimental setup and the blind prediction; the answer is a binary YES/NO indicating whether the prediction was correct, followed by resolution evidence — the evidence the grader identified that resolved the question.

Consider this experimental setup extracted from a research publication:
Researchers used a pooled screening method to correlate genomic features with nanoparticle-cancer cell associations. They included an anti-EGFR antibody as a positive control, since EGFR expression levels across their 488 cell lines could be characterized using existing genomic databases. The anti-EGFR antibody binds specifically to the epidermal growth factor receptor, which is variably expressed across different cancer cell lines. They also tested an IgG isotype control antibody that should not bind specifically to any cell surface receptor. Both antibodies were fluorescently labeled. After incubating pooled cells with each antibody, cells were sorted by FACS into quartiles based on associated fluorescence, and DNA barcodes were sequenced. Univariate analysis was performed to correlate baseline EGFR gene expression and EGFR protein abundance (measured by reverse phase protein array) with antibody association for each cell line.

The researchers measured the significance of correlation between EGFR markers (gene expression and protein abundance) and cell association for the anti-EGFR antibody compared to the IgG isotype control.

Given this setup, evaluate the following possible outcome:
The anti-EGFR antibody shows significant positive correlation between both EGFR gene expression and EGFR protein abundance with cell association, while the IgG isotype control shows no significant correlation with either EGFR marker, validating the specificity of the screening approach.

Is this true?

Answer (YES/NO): NO